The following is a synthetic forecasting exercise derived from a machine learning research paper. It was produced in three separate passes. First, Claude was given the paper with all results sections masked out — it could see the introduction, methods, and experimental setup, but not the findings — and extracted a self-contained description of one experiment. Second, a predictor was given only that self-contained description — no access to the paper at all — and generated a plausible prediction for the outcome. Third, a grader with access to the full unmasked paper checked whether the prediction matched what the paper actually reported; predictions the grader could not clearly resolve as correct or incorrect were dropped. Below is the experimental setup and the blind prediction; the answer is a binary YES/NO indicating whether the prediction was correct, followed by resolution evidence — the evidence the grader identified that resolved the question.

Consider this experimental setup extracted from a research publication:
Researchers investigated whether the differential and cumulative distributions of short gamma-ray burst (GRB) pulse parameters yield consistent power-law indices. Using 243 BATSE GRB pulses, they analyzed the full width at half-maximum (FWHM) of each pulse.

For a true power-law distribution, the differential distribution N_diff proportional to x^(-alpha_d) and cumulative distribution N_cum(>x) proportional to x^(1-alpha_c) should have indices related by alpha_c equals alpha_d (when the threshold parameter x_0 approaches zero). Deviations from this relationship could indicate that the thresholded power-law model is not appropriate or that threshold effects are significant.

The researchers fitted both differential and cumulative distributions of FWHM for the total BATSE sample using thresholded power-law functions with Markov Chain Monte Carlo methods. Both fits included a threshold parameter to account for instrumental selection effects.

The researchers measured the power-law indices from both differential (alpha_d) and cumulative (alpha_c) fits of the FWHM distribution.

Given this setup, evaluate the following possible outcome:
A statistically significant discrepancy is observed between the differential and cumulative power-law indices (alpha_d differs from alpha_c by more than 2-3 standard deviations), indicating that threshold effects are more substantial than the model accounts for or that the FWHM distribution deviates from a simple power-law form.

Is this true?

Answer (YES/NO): NO